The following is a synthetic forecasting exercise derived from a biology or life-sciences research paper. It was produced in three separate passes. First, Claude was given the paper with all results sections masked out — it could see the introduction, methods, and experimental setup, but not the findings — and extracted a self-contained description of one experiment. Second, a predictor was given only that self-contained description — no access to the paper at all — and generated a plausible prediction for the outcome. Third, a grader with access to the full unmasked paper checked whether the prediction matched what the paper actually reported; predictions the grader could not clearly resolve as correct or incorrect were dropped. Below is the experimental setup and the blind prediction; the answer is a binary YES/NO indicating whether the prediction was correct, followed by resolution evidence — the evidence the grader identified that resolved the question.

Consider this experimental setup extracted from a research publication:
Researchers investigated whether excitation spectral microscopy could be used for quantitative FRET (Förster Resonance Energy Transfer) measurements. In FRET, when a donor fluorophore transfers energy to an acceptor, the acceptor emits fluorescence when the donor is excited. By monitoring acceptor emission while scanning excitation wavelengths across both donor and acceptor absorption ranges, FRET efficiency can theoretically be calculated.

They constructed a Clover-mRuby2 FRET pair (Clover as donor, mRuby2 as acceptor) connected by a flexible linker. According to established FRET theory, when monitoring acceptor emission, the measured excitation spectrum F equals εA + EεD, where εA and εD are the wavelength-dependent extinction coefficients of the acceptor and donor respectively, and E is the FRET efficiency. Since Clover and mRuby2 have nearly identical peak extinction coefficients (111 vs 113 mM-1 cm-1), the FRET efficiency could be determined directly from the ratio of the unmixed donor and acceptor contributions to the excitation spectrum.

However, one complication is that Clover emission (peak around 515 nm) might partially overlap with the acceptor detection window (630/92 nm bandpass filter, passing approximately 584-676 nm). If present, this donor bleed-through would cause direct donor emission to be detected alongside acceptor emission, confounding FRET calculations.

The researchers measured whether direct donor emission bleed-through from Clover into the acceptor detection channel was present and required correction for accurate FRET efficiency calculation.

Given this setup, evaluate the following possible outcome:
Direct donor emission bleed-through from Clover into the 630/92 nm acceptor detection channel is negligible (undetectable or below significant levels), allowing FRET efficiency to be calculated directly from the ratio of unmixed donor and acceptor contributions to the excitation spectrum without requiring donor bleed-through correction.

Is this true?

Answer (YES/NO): NO